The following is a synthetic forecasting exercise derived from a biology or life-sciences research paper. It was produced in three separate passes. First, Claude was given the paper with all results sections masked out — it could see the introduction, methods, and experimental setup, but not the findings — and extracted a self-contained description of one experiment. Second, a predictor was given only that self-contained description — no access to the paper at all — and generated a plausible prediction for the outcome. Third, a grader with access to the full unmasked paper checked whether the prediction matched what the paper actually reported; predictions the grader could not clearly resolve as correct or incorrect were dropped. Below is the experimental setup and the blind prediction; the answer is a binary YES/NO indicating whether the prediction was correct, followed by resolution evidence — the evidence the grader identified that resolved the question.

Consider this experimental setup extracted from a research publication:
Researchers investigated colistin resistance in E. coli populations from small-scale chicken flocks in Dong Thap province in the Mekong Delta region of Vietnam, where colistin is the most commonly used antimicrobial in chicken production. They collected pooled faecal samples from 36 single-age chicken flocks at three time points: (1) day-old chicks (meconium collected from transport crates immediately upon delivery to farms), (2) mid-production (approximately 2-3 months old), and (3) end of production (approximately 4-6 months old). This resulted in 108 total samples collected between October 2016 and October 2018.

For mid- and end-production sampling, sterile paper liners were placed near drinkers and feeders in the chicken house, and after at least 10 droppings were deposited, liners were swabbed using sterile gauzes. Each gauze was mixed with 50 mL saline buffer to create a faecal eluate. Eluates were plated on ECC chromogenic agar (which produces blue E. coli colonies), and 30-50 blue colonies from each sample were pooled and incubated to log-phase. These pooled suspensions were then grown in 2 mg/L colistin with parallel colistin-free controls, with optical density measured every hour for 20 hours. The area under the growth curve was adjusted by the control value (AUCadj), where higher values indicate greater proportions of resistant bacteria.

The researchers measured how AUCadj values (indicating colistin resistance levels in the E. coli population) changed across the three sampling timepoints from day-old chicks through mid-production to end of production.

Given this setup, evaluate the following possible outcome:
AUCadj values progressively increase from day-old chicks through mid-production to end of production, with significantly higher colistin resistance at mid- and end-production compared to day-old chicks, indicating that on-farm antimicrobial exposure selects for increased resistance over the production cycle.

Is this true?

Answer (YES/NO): NO